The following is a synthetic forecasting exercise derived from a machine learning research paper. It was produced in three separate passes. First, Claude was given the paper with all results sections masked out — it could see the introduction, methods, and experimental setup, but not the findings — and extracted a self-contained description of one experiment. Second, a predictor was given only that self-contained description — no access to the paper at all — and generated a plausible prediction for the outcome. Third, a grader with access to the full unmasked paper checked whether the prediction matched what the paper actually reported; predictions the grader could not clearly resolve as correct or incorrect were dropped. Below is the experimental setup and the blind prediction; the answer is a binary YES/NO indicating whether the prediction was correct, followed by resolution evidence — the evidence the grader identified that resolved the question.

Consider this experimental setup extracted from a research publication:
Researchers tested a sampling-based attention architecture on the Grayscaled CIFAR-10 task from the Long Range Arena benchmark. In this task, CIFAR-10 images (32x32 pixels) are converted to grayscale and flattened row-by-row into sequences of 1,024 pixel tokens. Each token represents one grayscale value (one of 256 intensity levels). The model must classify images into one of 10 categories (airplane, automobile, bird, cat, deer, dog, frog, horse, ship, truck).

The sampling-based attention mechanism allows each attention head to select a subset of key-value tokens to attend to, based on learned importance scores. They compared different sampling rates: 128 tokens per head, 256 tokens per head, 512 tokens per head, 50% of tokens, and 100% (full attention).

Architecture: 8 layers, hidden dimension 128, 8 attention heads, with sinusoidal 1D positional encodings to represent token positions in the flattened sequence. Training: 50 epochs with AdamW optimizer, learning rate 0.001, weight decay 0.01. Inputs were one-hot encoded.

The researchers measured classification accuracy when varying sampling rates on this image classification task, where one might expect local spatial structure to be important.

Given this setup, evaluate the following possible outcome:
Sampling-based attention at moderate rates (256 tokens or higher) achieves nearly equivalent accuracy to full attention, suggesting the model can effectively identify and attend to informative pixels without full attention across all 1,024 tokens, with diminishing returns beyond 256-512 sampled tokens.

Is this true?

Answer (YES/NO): NO